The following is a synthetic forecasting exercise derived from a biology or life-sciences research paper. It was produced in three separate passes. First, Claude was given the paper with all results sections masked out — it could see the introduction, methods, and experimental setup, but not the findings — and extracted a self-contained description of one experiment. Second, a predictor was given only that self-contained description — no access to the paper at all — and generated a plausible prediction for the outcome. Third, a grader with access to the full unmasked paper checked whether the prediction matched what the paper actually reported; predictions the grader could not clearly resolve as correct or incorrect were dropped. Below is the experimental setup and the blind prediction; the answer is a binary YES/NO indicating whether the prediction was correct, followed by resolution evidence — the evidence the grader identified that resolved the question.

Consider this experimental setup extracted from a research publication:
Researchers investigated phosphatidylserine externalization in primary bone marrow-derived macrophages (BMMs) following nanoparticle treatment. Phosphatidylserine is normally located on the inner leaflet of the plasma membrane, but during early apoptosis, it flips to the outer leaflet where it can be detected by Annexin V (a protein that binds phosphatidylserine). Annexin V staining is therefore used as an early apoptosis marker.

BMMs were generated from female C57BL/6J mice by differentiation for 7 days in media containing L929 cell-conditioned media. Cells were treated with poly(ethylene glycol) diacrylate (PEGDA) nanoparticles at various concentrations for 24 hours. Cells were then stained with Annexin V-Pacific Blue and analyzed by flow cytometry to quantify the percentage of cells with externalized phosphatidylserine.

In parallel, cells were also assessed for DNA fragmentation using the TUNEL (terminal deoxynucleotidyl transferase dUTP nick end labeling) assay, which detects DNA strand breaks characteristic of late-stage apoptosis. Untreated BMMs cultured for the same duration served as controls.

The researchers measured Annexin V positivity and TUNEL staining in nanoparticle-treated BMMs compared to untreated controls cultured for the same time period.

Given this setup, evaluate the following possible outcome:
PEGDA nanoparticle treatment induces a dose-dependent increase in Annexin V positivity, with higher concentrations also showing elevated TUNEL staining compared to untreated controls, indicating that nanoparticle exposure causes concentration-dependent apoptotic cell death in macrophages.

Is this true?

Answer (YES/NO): NO